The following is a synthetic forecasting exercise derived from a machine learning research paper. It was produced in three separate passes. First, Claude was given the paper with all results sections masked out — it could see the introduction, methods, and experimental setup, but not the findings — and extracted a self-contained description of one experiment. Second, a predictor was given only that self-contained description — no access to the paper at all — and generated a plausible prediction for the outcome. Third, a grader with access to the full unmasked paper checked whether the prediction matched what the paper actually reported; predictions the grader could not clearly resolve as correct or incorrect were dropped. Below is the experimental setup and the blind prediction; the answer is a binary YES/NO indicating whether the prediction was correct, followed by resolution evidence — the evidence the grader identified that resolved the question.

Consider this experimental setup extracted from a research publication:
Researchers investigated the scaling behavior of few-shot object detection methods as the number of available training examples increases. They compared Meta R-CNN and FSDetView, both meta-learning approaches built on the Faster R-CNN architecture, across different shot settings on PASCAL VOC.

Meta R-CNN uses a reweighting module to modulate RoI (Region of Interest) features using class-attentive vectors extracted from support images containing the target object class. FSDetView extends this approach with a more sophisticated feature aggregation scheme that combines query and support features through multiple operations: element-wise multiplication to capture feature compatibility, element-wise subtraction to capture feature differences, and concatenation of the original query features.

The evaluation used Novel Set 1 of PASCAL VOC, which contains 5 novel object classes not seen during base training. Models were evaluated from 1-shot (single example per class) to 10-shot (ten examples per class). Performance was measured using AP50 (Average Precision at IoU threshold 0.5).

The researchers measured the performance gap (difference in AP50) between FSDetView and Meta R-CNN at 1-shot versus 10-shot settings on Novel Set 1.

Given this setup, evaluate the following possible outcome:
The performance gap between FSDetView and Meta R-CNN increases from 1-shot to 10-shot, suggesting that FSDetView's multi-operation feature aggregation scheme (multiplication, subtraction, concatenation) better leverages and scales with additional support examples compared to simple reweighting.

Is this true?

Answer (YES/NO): YES